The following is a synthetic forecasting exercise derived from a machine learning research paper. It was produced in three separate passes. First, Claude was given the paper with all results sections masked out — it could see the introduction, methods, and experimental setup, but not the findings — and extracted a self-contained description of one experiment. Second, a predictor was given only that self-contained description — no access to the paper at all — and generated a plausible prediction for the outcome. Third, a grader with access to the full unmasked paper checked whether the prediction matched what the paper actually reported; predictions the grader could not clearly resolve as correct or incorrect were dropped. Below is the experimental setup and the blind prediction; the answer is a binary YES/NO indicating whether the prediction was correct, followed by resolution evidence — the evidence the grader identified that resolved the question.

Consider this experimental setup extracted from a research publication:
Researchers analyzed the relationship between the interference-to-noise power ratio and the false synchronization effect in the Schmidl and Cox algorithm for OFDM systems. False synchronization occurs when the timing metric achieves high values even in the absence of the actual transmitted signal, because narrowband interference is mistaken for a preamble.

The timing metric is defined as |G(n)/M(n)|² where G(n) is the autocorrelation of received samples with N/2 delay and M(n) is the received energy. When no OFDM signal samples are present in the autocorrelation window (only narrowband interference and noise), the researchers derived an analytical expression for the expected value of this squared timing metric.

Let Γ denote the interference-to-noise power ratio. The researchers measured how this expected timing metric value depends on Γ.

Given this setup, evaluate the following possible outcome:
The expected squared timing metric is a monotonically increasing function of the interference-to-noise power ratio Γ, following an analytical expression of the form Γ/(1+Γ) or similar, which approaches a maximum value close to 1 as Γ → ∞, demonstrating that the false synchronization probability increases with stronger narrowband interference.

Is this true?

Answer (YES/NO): YES